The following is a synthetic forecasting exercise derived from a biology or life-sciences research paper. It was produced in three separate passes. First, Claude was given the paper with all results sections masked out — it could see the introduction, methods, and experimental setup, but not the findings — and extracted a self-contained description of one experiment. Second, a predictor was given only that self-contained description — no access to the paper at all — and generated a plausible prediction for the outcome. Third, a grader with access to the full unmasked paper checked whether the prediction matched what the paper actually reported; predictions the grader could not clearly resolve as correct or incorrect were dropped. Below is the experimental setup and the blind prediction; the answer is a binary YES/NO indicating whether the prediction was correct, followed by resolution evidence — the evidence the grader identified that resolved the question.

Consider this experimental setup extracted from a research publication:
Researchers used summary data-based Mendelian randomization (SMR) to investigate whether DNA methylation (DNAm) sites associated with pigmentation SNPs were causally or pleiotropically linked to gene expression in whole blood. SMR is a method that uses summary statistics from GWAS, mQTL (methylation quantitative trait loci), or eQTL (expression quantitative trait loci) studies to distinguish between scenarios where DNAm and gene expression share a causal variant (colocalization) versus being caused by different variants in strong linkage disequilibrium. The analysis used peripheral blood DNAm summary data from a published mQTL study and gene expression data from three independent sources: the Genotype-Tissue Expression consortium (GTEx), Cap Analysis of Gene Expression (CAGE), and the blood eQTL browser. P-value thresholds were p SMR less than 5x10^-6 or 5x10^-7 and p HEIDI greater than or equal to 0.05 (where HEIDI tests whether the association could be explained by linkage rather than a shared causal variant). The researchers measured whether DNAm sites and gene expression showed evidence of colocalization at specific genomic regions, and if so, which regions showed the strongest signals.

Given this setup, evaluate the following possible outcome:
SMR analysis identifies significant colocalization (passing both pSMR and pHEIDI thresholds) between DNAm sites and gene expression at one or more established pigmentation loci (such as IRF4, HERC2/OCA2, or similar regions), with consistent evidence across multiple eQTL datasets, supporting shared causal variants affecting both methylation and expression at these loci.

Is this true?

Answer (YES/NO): NO